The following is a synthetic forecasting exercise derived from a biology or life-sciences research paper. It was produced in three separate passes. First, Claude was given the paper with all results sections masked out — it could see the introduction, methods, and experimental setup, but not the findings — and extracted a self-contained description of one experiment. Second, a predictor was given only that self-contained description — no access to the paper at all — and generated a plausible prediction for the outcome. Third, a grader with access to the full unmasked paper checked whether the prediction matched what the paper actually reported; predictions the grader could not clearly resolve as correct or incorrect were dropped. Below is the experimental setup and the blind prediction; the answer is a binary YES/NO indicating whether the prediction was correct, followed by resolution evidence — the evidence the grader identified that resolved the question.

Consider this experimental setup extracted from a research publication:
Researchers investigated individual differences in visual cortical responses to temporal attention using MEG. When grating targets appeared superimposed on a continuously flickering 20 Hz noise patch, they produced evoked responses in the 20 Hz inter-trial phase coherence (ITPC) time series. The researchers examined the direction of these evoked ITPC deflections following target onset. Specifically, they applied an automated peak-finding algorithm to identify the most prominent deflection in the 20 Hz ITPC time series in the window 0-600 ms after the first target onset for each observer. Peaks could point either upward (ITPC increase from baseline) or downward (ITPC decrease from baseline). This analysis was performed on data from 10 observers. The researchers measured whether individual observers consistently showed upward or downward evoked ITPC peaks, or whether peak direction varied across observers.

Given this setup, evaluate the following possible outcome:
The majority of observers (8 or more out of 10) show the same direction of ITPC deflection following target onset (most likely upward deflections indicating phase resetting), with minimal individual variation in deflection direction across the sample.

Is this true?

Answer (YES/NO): NO